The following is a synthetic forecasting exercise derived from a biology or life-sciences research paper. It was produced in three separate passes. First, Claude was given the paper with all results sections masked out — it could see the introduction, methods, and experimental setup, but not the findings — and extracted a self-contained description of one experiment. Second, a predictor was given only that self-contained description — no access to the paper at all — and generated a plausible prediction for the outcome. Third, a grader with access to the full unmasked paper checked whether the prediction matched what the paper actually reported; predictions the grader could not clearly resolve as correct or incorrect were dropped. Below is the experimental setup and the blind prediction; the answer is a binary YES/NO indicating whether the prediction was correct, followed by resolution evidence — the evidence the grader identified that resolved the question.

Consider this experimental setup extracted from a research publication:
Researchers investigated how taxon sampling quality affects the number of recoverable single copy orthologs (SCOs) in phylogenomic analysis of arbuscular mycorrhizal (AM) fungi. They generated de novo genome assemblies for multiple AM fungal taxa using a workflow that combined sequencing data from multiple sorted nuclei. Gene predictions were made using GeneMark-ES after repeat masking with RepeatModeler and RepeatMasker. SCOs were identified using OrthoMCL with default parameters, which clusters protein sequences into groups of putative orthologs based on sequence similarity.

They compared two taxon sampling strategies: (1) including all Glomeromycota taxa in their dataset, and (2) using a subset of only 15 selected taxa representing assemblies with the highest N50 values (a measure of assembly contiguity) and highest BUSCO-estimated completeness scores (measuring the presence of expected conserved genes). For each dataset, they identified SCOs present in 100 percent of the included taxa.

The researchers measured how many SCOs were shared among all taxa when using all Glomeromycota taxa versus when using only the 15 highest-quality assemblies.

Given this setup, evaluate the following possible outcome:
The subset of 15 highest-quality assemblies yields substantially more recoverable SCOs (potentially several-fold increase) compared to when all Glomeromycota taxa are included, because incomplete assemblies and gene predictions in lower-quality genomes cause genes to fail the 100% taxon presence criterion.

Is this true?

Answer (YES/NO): YES